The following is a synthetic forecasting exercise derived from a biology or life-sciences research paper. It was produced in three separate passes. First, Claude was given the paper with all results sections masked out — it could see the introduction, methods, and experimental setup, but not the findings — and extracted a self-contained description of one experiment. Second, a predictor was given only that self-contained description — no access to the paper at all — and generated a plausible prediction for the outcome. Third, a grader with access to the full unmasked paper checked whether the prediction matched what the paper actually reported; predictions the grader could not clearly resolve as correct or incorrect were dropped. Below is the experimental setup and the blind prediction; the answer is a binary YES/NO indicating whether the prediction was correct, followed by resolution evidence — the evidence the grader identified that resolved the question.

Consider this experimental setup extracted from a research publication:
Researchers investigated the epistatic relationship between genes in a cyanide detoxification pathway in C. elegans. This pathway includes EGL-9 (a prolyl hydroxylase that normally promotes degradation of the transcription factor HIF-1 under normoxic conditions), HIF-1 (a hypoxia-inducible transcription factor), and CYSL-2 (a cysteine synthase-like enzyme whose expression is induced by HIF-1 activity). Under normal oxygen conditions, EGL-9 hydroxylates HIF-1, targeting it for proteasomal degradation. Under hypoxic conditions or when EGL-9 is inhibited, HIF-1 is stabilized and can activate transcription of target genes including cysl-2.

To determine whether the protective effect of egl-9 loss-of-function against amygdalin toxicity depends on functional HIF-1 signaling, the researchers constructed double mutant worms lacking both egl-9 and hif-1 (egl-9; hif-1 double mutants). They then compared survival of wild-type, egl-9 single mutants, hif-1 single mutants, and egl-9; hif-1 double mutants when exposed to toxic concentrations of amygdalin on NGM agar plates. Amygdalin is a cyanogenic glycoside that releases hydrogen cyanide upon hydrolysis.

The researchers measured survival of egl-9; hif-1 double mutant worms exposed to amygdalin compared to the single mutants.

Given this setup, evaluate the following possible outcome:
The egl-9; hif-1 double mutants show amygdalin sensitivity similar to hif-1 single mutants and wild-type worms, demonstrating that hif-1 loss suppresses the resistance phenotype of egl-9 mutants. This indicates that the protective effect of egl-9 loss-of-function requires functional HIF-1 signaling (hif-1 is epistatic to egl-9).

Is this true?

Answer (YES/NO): NO